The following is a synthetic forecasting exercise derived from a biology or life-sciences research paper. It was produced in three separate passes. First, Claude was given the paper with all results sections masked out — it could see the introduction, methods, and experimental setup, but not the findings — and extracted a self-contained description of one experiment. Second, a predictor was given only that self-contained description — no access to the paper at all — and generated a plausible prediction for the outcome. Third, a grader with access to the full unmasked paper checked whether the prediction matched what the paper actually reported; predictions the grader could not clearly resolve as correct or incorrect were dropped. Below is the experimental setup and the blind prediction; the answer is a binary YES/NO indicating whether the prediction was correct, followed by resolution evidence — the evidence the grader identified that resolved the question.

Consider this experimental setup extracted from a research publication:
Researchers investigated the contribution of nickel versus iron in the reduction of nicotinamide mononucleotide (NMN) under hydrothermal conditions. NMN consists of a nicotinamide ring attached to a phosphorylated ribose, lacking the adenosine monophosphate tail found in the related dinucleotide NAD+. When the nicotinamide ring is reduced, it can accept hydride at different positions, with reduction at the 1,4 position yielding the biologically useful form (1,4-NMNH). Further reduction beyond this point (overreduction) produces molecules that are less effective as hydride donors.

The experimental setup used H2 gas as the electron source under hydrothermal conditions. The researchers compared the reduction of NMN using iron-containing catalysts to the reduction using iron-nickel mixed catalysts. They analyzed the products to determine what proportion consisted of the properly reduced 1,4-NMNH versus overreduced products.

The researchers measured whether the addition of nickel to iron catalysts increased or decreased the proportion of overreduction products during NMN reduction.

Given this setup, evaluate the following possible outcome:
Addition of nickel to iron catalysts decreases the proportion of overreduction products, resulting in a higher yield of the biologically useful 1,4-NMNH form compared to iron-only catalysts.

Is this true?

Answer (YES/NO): NO